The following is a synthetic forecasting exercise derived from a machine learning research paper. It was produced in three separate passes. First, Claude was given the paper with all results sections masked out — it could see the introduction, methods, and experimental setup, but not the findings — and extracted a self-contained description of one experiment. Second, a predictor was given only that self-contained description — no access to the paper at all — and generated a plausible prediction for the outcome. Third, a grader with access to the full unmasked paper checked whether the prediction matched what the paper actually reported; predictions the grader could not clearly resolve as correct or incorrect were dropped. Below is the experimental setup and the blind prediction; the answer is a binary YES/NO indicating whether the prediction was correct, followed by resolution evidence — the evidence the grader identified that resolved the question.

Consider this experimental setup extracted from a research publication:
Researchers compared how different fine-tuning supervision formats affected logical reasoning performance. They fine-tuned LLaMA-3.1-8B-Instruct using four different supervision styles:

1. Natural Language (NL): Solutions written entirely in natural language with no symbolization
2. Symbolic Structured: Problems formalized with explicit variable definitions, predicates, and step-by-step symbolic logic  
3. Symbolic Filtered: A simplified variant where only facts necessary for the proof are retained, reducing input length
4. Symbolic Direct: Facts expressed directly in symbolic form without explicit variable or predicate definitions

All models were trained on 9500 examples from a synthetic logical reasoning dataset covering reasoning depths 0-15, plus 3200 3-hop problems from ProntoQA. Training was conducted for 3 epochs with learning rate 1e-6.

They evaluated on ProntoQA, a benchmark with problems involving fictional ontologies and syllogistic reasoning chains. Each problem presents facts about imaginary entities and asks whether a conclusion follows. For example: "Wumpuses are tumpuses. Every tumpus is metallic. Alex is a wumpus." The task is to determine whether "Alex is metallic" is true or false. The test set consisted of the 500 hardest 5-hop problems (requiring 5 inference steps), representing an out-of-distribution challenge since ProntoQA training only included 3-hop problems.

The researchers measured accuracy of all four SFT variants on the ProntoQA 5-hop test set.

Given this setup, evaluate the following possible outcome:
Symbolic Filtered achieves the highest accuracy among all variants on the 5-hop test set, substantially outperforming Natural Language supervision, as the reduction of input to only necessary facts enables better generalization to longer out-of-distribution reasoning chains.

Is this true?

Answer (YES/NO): NO